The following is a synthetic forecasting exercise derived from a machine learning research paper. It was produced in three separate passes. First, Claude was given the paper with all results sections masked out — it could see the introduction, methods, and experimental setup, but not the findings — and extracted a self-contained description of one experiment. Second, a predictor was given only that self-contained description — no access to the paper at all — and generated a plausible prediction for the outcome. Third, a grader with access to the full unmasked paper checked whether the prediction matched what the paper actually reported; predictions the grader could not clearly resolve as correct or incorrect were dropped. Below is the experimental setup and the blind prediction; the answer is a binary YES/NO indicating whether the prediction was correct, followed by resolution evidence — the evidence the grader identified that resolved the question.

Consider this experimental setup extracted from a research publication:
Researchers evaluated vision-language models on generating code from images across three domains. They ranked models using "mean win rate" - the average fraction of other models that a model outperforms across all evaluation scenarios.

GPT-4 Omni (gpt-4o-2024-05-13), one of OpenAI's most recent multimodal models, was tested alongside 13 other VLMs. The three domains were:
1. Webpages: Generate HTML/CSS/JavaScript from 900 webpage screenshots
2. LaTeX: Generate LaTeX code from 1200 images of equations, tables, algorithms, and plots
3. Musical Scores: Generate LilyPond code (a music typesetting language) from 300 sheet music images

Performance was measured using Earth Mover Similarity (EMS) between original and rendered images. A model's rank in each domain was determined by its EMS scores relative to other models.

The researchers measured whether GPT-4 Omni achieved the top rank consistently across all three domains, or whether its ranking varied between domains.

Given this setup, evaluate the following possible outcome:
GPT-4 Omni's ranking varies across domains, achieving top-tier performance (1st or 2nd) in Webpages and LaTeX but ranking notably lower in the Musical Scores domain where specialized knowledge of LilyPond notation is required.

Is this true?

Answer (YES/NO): YES